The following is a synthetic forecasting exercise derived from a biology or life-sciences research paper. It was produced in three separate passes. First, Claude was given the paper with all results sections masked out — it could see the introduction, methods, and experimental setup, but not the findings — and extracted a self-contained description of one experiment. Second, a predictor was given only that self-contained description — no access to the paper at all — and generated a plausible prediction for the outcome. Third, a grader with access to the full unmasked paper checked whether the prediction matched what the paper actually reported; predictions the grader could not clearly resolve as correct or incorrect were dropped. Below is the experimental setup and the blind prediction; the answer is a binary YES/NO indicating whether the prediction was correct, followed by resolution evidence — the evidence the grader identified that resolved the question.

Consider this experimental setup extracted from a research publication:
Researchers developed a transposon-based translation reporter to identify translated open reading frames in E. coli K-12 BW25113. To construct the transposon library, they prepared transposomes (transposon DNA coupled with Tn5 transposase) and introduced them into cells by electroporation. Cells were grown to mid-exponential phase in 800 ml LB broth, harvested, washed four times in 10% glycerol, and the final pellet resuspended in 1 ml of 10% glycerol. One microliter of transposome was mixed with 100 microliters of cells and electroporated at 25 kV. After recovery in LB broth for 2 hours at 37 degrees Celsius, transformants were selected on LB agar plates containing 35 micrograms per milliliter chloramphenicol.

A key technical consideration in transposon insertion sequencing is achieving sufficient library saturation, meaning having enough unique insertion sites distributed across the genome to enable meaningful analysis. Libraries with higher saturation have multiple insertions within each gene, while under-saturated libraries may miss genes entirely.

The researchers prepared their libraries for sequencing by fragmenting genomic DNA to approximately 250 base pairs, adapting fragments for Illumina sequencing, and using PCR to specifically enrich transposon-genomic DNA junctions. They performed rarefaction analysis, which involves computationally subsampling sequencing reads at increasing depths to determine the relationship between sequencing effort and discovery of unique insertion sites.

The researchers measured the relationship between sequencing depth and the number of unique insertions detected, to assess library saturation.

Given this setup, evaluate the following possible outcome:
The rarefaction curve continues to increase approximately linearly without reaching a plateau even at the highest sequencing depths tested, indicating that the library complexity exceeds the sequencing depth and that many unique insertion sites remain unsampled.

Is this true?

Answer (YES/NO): NO